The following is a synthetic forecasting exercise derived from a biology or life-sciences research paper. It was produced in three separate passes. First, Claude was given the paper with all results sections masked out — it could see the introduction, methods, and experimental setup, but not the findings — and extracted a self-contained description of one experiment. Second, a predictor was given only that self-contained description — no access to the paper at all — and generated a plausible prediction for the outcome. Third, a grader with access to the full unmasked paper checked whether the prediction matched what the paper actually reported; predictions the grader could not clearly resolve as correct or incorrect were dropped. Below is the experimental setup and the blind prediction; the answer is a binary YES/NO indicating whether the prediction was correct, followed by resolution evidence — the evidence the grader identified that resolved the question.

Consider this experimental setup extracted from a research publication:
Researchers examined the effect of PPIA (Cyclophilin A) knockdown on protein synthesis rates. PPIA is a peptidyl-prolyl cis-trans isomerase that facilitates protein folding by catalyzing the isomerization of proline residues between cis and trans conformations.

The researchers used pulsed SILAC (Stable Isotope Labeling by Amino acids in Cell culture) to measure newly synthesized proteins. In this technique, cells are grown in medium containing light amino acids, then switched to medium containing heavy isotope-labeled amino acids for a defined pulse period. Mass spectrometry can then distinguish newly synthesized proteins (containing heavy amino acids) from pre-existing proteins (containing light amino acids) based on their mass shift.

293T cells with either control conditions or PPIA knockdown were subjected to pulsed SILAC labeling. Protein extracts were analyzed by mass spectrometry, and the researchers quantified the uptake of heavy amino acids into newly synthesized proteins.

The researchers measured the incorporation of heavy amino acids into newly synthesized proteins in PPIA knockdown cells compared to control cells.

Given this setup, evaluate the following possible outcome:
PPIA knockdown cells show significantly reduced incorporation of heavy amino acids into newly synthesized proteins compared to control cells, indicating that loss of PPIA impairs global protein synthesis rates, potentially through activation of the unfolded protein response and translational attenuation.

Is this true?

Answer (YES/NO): NO